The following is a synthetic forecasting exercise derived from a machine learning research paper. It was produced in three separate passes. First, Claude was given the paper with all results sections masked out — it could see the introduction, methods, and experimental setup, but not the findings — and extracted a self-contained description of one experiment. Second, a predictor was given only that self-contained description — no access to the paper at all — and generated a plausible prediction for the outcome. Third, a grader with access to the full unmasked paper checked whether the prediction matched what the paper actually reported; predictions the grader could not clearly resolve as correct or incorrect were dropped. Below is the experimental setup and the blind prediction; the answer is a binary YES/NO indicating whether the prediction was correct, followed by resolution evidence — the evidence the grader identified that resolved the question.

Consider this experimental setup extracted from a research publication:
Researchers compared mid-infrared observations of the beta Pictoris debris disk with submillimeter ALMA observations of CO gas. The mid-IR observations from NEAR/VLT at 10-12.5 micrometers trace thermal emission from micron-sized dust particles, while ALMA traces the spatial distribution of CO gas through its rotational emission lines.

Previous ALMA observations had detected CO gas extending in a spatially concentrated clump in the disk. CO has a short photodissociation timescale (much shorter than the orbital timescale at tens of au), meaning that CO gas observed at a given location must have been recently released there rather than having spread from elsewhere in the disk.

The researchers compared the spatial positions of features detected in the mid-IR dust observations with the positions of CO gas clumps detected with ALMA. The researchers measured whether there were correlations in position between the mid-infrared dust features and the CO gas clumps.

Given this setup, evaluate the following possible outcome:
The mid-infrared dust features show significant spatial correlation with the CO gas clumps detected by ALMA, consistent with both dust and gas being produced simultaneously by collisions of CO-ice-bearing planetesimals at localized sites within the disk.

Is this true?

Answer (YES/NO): NO